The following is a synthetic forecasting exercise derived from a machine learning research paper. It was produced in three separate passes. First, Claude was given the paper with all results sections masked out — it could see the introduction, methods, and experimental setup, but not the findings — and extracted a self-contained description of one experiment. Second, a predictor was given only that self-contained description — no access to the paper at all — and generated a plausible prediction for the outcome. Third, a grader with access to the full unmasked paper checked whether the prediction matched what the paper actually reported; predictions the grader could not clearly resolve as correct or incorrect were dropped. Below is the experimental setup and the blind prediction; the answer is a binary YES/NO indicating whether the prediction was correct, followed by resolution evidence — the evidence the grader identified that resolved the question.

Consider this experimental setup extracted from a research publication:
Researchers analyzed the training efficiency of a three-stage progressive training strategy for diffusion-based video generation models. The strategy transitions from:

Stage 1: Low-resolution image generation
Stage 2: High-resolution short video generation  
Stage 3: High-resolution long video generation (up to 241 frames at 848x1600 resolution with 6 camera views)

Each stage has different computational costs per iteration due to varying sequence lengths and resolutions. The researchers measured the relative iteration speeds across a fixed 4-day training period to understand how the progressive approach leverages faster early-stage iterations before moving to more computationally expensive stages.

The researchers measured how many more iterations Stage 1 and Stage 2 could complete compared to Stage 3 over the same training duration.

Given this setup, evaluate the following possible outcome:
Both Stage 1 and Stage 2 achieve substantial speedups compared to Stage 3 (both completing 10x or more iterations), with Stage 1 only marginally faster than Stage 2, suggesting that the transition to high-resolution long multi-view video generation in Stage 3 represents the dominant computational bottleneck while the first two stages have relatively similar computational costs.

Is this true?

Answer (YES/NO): NO